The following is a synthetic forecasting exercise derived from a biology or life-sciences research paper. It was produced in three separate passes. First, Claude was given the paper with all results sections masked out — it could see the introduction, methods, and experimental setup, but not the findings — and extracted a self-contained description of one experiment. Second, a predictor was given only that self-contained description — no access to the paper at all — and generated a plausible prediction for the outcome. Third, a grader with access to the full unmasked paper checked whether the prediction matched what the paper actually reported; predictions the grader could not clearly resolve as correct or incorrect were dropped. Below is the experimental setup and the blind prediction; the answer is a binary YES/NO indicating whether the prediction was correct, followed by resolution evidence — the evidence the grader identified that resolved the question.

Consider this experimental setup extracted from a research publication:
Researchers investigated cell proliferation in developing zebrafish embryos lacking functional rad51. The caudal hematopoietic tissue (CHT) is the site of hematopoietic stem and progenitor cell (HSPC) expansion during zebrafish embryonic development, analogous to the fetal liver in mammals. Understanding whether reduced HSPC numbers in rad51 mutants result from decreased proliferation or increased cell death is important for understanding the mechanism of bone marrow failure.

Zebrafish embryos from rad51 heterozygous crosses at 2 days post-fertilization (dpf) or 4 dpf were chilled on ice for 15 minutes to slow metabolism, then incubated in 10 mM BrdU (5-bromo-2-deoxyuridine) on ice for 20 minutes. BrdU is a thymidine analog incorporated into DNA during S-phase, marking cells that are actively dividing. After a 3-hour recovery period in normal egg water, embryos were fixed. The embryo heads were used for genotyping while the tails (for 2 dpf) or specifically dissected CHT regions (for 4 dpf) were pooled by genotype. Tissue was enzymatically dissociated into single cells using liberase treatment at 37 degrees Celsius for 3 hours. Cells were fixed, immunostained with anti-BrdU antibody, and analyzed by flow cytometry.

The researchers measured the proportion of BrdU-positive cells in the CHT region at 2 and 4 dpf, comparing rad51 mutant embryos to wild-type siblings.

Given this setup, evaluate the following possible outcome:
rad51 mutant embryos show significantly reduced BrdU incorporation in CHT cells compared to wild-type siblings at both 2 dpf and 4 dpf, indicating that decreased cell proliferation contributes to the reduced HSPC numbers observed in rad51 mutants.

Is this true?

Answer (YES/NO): NO